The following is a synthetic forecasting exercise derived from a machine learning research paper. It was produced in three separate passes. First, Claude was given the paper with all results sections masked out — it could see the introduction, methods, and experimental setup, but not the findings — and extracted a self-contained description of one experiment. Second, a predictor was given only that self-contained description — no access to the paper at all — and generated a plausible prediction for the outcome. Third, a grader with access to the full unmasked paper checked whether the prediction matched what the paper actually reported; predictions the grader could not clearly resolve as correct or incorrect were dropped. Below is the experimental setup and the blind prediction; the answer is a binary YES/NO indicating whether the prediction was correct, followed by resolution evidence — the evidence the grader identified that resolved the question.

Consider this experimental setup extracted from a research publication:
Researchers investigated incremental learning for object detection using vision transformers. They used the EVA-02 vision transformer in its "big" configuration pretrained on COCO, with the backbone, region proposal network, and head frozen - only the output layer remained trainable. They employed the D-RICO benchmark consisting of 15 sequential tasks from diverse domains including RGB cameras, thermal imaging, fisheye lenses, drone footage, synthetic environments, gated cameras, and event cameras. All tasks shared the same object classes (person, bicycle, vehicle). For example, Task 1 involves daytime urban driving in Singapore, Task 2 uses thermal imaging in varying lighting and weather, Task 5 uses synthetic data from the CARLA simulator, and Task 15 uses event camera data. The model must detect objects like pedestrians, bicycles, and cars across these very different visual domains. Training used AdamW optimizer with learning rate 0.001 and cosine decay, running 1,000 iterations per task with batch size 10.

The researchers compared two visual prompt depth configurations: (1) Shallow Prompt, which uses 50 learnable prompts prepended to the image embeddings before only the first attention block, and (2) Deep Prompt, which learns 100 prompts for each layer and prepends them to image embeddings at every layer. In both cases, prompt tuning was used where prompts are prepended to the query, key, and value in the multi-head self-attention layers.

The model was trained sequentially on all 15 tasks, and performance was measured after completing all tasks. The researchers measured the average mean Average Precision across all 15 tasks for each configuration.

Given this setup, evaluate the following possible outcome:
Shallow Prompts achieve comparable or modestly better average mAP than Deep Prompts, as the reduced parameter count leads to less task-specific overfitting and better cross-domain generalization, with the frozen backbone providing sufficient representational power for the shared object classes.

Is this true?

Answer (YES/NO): NO